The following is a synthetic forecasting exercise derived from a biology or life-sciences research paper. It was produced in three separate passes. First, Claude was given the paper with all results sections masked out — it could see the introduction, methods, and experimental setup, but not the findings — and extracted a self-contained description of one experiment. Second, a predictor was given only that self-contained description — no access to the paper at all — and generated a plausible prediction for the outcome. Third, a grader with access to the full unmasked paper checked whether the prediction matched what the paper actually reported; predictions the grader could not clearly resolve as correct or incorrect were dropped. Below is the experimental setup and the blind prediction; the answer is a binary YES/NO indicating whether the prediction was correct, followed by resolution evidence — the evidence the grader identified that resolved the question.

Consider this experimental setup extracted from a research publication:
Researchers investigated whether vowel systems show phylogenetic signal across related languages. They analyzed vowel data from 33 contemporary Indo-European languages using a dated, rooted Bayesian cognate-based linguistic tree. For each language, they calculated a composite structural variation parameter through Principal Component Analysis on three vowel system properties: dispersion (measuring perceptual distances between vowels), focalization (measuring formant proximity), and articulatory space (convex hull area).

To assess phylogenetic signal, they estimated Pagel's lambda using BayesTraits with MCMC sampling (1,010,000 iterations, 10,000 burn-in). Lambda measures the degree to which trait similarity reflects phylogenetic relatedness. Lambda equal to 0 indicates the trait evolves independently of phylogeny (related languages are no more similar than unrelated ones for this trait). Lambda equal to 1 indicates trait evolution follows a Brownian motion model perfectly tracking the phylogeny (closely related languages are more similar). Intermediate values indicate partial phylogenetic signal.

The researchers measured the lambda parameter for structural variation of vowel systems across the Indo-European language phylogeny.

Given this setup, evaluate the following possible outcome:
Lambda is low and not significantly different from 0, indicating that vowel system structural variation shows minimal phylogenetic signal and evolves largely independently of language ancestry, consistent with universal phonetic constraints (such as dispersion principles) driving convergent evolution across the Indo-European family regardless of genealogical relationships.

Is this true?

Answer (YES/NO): YES